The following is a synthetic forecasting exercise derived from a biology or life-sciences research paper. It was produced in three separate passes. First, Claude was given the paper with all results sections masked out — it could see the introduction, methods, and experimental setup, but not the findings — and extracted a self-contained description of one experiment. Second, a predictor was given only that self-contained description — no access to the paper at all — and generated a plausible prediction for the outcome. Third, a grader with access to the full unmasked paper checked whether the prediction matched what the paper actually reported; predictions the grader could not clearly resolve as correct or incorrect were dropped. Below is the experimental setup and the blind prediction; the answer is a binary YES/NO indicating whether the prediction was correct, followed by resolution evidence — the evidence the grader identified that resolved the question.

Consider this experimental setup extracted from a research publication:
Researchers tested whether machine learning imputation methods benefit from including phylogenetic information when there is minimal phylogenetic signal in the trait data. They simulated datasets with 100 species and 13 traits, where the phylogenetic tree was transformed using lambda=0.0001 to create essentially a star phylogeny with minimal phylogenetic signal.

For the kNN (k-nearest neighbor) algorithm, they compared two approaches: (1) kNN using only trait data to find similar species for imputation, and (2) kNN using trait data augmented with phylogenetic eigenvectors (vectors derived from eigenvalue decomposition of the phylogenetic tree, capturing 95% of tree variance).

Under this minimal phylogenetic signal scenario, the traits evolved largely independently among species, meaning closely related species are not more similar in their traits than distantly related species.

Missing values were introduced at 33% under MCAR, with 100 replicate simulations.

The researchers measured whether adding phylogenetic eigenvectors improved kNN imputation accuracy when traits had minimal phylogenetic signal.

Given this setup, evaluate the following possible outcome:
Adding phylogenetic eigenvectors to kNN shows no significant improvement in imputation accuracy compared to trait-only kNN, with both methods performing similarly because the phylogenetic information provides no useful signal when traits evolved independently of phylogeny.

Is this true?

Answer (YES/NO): NO